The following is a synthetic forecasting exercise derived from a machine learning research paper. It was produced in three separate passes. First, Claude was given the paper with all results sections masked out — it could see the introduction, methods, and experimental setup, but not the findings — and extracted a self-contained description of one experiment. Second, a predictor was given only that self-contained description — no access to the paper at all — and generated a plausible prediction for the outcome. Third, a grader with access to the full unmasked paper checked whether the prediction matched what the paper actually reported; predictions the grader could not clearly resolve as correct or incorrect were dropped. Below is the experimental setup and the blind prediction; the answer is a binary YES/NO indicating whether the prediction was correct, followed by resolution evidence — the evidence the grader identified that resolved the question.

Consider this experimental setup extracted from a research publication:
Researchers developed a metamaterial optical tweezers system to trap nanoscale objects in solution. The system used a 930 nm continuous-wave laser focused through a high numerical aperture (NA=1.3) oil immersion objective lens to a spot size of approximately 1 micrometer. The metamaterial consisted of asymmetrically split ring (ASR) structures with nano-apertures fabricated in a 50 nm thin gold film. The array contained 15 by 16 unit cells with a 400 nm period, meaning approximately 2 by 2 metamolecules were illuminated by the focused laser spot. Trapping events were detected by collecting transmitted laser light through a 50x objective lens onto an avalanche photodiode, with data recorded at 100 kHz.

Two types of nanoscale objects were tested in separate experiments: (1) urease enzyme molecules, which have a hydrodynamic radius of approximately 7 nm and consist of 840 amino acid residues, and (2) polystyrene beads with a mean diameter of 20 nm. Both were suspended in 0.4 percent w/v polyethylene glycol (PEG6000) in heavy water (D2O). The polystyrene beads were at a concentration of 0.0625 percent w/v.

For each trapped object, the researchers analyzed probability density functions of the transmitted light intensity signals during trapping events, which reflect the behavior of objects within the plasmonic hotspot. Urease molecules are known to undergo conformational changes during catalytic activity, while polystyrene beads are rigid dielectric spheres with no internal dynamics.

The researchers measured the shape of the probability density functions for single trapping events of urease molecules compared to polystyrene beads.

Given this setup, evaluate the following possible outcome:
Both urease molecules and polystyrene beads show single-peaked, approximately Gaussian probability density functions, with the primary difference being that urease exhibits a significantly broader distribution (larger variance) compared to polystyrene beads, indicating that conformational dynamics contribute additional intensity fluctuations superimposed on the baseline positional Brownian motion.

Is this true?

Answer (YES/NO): NO